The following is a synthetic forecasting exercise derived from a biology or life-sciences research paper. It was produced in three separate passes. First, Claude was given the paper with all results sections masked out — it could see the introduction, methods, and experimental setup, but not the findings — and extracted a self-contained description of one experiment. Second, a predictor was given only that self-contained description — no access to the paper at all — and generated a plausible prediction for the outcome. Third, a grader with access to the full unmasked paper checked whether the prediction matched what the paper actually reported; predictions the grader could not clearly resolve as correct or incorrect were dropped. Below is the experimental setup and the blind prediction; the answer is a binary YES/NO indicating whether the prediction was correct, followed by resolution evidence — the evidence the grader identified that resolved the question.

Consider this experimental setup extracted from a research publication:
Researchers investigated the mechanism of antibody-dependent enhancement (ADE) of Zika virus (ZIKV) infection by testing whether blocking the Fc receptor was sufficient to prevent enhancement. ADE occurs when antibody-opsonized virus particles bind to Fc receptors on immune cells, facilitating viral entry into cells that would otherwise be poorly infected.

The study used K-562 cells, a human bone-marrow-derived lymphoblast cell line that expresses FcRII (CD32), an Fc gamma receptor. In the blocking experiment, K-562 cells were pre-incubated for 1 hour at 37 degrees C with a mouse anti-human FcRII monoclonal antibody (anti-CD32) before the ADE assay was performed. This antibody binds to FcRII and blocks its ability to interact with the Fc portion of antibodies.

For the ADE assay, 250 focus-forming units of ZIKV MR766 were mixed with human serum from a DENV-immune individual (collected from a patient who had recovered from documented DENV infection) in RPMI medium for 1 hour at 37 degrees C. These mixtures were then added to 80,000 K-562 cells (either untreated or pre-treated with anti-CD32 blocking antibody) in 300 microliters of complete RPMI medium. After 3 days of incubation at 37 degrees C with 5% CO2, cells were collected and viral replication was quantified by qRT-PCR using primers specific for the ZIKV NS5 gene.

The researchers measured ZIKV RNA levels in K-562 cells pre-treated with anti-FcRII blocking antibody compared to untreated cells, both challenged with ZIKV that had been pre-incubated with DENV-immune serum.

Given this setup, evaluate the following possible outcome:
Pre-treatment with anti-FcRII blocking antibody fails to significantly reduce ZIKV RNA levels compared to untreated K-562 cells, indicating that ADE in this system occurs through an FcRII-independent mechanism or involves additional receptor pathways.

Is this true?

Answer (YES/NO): NO